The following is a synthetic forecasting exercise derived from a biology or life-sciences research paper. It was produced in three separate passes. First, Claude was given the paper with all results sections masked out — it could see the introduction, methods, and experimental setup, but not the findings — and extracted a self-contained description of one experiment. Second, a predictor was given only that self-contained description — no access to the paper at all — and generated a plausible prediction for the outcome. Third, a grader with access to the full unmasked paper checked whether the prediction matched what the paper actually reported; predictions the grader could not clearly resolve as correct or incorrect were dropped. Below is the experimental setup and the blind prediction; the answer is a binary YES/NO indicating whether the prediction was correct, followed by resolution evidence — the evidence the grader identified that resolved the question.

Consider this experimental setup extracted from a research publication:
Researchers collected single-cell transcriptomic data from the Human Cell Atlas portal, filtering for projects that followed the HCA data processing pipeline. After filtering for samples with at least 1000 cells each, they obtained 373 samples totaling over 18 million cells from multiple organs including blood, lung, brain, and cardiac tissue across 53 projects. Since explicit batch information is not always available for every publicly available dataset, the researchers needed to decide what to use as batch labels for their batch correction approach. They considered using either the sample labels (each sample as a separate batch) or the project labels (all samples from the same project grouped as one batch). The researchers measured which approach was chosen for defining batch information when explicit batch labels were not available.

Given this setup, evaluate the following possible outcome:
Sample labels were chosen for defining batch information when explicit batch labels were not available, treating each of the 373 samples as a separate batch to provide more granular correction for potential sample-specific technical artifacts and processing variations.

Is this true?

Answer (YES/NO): YES